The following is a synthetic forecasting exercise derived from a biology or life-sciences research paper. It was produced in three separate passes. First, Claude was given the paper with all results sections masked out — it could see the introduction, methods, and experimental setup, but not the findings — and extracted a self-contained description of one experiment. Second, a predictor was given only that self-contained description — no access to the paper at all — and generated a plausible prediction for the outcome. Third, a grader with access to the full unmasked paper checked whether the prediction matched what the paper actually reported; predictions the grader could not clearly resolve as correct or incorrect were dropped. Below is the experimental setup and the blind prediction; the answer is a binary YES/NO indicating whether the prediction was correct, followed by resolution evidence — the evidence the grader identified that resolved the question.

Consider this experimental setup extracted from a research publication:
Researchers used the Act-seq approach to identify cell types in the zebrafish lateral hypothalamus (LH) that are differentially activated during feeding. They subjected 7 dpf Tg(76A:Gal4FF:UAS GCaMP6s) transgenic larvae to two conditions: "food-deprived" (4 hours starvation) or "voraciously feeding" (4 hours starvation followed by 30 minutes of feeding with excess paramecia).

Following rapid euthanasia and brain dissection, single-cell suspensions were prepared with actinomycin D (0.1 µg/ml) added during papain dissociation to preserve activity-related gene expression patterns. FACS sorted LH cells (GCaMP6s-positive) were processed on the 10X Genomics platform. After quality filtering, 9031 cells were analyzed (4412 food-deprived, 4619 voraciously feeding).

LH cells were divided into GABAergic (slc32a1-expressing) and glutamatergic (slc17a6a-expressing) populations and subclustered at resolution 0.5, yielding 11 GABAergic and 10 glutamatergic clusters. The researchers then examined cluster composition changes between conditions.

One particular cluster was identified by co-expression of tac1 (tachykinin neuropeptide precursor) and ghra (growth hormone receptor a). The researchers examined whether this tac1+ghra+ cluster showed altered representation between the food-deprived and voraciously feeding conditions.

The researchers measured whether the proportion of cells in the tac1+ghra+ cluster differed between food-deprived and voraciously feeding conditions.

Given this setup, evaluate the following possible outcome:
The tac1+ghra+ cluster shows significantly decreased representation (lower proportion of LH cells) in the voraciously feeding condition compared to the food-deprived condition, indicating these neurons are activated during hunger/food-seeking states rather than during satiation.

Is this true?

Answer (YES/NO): NO